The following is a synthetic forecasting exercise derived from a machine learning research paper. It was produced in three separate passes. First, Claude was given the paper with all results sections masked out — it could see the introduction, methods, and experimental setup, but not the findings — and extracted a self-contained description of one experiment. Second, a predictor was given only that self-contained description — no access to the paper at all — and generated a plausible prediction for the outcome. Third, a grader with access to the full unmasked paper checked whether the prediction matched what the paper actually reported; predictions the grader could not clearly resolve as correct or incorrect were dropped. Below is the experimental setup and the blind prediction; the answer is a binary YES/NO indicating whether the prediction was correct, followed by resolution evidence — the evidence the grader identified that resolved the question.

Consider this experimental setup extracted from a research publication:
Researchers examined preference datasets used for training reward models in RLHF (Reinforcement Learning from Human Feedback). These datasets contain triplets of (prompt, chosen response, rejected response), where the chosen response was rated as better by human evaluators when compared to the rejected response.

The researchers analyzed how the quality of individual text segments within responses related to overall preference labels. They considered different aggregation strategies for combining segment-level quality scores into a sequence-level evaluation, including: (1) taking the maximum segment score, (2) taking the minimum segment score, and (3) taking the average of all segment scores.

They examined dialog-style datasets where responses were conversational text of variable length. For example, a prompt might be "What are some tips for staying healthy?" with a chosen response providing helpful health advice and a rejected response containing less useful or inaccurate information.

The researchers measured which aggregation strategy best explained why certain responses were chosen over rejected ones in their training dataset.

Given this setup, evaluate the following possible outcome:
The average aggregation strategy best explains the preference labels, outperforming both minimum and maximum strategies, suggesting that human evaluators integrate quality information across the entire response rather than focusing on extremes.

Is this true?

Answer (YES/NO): YES